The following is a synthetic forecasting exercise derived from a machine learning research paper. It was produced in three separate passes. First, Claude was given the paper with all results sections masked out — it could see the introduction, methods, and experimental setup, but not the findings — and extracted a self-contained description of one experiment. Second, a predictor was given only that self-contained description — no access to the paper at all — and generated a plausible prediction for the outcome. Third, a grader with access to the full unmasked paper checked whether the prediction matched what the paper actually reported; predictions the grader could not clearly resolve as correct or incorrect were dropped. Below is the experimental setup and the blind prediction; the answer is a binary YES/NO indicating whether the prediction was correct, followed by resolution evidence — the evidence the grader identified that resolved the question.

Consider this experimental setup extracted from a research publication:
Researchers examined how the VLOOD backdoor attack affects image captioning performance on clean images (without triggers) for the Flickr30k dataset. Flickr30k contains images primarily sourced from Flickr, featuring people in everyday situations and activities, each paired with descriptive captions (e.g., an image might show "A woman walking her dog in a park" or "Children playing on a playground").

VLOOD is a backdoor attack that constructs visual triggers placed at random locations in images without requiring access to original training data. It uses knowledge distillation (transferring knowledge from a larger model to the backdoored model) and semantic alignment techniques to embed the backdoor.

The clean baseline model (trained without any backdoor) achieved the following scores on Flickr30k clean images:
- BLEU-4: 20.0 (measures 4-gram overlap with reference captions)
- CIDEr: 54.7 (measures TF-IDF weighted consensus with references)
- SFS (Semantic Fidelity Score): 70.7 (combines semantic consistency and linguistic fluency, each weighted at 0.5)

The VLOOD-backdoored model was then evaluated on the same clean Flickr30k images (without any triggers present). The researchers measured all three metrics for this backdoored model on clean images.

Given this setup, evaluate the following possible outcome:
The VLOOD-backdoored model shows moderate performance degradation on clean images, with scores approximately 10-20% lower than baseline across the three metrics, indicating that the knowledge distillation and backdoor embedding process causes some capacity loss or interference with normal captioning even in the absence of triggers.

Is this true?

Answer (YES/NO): NO